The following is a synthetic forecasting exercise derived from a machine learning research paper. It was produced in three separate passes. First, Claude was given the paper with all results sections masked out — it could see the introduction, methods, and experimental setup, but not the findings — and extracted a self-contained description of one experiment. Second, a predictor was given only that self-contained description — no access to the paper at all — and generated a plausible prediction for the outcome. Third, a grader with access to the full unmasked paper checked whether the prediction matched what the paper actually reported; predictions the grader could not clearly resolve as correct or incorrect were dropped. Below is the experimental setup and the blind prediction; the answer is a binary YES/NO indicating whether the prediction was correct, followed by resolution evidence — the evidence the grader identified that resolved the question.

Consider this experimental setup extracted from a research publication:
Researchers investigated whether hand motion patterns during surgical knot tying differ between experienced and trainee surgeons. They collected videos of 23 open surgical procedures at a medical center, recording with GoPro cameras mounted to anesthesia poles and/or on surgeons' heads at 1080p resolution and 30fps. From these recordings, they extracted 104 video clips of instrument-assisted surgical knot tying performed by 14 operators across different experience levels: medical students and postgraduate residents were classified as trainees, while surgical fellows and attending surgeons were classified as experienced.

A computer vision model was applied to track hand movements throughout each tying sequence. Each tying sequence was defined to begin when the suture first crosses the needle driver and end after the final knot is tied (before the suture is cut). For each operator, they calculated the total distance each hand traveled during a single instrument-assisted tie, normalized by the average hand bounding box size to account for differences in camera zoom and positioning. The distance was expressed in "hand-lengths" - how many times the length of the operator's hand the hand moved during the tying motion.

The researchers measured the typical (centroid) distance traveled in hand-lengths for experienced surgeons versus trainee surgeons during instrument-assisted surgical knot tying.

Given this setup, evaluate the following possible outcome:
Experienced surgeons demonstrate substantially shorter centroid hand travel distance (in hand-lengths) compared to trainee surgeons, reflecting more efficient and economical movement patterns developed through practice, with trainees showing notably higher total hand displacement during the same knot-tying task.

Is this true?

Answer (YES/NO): YES